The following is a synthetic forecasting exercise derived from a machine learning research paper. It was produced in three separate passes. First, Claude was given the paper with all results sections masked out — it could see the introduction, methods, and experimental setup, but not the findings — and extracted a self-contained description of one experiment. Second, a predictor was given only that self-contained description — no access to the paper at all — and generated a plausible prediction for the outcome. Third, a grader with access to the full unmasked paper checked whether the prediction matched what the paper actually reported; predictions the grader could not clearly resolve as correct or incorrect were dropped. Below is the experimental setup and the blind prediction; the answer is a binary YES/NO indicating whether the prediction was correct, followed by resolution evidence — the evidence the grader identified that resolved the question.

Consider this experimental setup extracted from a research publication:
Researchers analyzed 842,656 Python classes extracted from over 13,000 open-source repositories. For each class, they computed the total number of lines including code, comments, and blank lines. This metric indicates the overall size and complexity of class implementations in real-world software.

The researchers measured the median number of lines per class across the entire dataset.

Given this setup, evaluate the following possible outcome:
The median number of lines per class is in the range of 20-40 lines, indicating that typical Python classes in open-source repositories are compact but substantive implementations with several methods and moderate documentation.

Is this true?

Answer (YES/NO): YES